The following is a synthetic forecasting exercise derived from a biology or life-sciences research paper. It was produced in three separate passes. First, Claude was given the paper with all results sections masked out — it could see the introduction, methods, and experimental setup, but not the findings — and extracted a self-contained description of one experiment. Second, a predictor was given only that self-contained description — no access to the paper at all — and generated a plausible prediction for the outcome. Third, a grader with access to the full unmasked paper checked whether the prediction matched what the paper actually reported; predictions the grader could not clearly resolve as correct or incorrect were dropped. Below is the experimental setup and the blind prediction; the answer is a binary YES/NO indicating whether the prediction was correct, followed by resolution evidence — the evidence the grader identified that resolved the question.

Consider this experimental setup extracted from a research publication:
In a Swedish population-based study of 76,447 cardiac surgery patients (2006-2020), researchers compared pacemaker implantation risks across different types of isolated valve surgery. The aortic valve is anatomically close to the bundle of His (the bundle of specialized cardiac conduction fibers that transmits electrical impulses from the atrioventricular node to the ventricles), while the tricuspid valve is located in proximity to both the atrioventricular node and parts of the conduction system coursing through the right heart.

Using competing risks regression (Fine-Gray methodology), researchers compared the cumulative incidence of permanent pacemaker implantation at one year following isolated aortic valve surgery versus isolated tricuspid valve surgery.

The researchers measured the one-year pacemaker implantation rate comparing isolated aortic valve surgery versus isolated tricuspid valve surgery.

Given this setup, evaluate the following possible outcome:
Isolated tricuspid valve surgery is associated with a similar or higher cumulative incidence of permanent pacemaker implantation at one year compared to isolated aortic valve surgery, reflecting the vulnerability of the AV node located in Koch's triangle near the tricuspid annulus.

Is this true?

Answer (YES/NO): YES